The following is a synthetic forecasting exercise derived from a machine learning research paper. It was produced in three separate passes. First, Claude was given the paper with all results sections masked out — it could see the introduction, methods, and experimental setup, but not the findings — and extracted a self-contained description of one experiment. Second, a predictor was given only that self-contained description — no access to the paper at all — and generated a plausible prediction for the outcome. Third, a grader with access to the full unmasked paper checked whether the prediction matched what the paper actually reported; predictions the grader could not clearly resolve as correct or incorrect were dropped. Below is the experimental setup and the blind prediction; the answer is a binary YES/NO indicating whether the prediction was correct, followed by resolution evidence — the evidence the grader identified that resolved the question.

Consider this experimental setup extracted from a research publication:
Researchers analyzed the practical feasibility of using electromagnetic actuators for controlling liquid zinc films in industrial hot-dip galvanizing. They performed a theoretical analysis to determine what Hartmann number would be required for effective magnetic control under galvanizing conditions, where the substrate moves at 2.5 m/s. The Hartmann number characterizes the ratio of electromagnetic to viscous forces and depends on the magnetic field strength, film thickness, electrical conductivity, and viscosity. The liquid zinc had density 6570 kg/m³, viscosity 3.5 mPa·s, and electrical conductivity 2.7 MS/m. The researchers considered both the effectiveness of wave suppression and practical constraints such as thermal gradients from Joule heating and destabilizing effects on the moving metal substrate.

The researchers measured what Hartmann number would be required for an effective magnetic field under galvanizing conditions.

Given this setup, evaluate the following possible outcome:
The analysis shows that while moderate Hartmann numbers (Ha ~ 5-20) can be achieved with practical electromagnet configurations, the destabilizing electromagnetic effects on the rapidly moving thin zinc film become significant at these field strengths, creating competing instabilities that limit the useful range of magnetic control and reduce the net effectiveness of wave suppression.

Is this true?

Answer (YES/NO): NO